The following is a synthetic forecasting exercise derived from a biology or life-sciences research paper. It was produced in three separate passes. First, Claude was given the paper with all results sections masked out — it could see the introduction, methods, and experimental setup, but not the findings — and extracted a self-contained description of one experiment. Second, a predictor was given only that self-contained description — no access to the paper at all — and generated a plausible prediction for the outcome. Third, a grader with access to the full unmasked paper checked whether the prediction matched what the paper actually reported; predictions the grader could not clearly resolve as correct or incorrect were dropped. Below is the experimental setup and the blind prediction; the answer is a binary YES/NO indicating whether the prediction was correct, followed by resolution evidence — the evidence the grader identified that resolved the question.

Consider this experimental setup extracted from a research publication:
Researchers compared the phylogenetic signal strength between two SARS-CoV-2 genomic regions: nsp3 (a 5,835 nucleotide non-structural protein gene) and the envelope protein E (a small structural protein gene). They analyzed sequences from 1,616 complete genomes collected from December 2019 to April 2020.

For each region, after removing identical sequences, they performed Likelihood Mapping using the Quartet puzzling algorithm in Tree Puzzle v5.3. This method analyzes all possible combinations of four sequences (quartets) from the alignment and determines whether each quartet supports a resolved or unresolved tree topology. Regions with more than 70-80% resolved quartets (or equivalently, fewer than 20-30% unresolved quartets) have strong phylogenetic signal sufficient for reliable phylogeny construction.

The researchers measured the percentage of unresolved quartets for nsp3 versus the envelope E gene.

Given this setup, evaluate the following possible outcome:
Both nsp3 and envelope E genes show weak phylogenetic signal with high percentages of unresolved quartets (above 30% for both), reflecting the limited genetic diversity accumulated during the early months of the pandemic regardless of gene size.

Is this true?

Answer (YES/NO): YES